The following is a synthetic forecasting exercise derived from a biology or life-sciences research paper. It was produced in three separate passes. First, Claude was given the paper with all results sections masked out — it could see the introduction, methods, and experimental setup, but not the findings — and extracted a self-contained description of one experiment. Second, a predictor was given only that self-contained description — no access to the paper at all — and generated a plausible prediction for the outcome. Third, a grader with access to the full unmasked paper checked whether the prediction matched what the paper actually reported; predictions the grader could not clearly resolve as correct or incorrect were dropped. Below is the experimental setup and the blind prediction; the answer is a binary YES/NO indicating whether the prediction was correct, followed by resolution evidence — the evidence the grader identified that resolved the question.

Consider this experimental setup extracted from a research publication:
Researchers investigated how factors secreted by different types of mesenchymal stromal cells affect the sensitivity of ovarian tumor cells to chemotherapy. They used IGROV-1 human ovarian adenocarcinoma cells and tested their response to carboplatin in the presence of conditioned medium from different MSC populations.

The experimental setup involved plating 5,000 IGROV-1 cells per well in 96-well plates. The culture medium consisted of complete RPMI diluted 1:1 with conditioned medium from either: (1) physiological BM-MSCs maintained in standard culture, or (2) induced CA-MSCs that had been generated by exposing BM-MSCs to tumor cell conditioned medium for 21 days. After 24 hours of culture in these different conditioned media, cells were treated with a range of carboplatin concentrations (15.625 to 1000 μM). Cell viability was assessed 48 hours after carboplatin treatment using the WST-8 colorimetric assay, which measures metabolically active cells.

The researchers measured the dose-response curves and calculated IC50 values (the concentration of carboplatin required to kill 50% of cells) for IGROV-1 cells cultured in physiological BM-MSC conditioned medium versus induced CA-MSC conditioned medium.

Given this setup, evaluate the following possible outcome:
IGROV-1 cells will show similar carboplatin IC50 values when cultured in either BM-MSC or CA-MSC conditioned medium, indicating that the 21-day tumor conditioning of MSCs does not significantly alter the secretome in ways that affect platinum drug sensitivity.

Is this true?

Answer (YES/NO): NO